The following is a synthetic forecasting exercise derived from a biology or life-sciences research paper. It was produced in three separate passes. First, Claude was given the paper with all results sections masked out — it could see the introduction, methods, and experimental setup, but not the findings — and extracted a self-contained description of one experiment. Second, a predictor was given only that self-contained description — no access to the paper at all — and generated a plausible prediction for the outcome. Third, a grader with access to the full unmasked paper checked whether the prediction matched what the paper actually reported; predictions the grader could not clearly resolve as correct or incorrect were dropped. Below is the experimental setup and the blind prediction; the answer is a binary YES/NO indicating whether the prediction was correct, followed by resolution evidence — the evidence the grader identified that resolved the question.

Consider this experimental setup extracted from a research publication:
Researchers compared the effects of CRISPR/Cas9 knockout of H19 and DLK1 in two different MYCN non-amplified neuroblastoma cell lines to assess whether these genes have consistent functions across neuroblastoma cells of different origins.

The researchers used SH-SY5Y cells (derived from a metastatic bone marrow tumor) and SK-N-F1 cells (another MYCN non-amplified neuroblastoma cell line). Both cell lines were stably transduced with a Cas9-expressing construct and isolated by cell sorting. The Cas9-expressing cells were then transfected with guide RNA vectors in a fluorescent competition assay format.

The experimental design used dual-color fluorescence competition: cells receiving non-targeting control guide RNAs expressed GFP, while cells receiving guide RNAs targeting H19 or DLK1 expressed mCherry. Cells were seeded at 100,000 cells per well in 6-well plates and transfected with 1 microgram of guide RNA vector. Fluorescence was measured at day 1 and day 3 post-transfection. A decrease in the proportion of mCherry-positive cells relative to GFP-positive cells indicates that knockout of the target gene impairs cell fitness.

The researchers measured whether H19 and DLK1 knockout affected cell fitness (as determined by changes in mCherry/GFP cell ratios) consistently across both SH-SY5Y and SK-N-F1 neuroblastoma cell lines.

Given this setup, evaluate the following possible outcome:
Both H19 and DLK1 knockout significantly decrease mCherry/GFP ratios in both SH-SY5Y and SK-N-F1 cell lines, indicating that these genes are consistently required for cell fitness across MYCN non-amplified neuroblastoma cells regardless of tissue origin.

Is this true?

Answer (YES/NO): YES